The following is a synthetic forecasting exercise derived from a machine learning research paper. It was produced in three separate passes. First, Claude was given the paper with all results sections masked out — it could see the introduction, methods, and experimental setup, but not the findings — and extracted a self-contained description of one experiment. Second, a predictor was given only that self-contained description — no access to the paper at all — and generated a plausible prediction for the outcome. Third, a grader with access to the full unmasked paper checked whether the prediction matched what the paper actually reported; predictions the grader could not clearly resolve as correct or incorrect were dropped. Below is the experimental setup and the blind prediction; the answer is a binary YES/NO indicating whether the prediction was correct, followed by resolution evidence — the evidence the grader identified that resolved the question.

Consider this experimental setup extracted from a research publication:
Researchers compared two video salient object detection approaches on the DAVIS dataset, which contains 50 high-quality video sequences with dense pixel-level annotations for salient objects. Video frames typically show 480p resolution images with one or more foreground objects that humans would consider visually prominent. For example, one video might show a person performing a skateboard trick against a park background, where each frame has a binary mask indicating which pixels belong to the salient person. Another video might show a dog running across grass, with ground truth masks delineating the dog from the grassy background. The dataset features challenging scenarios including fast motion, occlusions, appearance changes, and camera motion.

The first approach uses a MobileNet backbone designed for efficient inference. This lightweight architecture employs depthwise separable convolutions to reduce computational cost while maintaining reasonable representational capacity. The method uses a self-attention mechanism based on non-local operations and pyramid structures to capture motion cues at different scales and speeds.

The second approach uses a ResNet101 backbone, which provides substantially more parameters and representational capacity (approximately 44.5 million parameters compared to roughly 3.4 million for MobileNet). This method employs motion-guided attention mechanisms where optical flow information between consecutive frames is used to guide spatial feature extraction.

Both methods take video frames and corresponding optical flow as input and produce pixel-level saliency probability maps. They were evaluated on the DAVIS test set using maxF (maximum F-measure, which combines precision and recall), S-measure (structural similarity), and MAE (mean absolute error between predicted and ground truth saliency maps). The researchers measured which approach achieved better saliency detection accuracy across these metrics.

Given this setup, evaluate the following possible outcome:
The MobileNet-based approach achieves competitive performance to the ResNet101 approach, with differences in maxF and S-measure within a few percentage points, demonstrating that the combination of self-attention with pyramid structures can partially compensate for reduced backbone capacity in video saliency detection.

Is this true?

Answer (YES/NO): YES